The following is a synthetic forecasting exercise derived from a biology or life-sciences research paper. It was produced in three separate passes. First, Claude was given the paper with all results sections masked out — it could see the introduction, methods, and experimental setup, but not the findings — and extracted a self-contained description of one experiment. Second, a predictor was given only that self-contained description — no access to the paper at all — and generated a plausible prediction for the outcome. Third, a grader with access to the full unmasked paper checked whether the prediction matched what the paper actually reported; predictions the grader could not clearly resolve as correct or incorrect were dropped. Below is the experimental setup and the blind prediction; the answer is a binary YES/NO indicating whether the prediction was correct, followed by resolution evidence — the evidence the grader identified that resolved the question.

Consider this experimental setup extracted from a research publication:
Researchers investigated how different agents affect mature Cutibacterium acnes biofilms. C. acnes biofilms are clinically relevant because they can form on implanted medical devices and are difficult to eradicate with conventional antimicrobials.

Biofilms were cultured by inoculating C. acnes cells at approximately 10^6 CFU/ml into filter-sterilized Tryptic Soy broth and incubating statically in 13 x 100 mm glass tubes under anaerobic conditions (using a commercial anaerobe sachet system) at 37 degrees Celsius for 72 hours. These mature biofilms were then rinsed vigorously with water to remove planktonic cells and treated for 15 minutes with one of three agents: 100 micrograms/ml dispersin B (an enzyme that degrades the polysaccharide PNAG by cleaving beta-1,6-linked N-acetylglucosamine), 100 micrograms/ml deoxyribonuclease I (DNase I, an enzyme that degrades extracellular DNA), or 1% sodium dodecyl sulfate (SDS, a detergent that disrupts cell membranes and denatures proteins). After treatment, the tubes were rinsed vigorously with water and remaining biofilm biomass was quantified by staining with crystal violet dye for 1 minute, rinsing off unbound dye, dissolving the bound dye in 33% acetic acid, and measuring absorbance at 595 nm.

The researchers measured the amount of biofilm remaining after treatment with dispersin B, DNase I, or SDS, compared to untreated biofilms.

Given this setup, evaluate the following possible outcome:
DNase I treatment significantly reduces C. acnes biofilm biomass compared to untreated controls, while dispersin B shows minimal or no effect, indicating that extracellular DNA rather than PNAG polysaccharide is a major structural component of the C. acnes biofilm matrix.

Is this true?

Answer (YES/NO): YES